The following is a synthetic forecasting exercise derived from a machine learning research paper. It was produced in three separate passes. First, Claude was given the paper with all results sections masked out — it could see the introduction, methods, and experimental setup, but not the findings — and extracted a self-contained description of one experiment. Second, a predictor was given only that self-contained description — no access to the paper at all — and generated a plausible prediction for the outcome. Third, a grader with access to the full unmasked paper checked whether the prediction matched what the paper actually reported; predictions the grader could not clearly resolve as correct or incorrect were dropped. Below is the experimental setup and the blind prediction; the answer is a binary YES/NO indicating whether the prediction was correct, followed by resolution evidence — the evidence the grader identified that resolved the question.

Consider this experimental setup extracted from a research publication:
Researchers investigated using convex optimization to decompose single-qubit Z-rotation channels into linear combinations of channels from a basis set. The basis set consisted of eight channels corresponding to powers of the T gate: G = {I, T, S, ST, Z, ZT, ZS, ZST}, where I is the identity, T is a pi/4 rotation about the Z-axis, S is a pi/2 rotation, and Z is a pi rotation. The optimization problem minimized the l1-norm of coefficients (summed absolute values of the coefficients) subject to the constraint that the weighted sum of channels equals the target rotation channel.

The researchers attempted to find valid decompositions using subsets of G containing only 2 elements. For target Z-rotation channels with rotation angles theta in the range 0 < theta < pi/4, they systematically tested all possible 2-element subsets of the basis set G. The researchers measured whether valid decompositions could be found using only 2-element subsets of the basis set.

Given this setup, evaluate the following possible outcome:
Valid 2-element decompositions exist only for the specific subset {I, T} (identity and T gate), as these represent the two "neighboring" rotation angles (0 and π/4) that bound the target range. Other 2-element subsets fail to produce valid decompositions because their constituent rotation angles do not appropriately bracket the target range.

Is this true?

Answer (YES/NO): NO